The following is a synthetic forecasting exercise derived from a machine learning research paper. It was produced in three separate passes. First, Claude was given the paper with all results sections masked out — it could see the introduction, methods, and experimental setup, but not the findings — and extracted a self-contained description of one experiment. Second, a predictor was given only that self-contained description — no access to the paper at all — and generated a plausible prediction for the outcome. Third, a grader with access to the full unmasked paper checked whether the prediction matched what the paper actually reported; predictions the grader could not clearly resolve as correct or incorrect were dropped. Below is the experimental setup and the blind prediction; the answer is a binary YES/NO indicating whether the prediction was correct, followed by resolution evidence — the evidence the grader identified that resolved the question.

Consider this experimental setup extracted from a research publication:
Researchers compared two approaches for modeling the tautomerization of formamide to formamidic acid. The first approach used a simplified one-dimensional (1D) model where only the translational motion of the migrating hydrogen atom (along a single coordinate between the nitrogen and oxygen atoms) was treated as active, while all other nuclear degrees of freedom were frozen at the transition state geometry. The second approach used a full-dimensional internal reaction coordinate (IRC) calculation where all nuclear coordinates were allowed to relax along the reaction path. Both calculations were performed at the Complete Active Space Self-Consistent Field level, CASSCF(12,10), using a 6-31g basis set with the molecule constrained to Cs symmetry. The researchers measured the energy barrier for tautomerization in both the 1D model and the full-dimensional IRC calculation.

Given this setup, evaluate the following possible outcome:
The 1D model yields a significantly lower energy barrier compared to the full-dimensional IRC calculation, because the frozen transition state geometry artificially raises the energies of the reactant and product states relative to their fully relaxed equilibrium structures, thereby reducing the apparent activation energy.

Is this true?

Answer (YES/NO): YES